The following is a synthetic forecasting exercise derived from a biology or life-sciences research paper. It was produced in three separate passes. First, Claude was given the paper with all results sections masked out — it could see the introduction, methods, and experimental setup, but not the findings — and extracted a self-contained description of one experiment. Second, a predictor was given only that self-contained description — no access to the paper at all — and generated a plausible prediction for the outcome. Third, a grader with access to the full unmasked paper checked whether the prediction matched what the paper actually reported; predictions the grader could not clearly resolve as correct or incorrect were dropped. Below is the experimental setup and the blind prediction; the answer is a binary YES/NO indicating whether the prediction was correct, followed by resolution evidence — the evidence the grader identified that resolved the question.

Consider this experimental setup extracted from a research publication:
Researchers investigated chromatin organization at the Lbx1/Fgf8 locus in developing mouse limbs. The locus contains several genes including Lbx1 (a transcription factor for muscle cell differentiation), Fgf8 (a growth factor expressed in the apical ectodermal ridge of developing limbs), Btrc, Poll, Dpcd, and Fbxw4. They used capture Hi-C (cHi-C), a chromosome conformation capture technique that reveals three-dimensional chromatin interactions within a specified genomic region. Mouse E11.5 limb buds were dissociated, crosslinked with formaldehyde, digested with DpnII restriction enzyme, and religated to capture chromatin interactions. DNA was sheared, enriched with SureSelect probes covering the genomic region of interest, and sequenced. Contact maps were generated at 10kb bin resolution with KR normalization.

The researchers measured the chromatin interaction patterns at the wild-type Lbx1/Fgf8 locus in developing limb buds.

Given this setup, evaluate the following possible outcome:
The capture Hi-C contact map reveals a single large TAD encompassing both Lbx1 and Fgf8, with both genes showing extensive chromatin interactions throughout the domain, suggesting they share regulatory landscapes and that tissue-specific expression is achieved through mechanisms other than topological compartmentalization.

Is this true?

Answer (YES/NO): NO